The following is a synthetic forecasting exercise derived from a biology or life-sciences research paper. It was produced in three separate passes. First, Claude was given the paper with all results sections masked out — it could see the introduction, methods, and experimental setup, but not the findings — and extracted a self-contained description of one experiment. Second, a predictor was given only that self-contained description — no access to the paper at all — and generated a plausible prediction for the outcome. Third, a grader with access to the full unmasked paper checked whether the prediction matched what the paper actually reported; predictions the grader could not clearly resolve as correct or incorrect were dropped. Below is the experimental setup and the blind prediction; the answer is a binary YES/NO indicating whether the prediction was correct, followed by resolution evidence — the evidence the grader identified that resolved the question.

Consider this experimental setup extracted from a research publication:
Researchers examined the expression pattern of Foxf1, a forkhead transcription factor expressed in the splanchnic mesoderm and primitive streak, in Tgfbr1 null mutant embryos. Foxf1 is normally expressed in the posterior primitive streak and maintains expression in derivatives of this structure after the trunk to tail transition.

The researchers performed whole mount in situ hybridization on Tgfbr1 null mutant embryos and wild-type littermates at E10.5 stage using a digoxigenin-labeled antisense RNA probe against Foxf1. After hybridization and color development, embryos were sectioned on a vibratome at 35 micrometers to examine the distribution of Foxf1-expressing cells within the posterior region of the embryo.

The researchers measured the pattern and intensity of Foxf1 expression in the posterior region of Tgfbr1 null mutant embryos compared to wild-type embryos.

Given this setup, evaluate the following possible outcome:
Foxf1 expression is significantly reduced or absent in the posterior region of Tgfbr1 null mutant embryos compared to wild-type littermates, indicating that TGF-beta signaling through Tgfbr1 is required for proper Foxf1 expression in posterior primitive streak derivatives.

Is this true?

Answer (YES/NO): NO